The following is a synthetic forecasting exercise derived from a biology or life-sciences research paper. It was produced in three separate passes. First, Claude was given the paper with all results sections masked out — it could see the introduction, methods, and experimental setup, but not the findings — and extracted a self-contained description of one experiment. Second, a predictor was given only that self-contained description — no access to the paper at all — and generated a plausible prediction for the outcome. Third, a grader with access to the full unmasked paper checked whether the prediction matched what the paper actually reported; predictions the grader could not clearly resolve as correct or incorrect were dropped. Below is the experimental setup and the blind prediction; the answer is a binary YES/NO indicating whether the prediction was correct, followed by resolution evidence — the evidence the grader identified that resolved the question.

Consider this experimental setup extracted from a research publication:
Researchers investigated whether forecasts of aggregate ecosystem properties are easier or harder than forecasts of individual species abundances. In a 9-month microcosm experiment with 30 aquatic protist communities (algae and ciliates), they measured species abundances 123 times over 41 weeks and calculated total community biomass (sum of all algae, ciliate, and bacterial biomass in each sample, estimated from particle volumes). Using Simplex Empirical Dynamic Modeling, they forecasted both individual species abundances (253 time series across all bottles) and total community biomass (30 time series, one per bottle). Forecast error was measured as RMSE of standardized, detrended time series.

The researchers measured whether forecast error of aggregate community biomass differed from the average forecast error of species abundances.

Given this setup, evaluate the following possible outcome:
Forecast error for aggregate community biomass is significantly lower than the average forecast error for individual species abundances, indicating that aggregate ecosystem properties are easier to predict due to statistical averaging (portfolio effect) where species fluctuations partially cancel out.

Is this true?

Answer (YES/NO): NO